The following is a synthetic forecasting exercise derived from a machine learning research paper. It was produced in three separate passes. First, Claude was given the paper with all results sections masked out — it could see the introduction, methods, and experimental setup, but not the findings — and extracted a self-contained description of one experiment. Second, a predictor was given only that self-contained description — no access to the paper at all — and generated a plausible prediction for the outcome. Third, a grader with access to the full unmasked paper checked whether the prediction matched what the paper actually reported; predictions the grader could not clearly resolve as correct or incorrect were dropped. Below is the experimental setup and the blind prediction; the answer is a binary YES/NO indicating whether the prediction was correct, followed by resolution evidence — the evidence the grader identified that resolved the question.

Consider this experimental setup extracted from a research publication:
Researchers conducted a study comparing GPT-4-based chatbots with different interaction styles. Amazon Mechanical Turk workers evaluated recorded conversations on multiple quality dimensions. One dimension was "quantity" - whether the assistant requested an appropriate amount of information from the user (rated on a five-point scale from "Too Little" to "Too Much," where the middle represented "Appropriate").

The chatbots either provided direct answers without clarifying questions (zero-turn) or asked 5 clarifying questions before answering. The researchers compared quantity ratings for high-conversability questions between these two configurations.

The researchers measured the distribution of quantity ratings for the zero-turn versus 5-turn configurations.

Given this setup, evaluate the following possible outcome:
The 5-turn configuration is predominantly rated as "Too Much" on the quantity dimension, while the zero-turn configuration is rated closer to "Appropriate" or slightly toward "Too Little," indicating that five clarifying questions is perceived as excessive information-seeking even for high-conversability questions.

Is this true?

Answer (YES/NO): NO